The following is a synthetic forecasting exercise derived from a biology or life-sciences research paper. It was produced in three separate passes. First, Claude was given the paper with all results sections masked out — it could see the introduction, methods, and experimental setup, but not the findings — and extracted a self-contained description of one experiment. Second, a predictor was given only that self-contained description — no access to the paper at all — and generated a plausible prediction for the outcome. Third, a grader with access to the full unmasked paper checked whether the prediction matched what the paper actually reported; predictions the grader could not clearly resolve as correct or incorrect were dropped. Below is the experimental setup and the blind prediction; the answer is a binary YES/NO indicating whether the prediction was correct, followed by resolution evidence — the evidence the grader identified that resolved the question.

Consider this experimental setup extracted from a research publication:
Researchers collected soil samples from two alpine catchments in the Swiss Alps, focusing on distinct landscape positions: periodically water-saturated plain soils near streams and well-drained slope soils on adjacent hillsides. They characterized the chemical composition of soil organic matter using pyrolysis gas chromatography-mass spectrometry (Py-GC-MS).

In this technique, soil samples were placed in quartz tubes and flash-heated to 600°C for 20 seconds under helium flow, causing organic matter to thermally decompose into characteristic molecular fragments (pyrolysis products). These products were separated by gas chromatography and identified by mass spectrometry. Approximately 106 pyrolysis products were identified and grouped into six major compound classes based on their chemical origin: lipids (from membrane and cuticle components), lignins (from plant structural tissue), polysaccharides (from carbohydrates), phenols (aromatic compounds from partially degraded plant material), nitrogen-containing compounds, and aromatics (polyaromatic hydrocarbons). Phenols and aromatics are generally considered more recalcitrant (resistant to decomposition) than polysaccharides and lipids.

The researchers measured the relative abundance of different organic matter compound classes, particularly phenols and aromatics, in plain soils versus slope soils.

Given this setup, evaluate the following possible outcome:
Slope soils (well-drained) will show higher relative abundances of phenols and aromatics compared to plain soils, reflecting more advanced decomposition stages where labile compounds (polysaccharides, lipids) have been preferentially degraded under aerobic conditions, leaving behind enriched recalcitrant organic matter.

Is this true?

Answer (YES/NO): NO